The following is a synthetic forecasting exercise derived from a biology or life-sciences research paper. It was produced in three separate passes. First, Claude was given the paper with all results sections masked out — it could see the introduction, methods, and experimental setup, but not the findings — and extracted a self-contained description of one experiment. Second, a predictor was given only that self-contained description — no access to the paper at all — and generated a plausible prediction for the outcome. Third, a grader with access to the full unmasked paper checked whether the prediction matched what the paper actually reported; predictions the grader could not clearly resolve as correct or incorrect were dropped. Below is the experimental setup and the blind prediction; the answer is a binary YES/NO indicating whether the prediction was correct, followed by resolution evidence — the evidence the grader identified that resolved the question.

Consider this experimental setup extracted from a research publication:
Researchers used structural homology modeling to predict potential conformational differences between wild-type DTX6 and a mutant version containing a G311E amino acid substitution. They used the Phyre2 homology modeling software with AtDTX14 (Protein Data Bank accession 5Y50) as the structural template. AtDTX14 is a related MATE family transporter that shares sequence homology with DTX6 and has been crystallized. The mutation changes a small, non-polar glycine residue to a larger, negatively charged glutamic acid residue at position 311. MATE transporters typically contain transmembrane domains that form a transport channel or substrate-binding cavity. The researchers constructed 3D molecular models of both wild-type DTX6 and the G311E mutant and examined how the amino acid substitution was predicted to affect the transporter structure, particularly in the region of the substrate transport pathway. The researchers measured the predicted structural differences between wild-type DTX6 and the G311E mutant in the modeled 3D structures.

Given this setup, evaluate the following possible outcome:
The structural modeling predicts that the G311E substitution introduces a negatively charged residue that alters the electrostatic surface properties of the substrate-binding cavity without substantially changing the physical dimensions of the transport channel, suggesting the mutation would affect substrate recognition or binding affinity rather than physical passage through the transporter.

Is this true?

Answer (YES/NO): YES